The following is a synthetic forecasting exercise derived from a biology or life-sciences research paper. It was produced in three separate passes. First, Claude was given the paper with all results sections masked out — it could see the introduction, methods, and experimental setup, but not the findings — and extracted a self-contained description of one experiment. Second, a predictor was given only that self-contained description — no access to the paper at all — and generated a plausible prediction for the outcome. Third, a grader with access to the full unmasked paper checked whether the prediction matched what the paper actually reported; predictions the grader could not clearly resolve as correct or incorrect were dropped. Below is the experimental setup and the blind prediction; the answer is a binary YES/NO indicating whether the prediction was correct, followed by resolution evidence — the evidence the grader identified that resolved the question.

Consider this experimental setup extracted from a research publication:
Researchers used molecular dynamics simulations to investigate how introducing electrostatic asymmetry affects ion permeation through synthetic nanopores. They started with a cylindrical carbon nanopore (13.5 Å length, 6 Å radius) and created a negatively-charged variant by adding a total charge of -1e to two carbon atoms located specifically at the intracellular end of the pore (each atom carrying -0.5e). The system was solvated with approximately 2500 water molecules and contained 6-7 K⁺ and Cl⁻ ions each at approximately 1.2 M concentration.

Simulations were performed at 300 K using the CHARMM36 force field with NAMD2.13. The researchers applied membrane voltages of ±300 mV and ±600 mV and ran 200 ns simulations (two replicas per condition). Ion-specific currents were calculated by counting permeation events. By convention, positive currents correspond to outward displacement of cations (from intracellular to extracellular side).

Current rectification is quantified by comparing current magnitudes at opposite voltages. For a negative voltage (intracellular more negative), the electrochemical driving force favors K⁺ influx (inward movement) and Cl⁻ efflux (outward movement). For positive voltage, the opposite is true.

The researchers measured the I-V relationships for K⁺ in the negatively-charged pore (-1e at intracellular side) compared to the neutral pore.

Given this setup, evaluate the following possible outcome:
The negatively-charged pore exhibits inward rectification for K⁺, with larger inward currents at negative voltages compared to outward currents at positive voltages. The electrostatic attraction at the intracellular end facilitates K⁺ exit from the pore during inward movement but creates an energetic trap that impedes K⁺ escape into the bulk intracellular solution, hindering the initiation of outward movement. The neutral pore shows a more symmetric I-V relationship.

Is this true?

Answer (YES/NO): NO